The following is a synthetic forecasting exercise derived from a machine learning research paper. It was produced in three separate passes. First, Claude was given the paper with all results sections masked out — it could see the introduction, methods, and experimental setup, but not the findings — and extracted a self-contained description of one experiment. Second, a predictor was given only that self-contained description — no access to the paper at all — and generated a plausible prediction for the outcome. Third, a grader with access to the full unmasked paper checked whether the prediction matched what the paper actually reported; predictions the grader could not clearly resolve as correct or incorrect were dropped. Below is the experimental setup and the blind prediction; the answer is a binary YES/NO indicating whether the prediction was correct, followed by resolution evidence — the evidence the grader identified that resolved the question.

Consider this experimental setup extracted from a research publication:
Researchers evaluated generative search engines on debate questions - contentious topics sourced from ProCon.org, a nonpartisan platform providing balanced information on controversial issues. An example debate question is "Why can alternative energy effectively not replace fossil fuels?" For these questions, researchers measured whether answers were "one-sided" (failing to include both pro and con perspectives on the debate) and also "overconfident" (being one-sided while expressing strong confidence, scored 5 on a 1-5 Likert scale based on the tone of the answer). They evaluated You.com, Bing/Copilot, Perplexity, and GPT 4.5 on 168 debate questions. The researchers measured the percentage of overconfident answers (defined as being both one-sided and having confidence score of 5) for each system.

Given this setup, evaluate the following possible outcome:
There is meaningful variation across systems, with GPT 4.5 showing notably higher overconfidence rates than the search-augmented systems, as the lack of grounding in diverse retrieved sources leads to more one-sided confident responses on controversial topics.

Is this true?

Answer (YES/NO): NO